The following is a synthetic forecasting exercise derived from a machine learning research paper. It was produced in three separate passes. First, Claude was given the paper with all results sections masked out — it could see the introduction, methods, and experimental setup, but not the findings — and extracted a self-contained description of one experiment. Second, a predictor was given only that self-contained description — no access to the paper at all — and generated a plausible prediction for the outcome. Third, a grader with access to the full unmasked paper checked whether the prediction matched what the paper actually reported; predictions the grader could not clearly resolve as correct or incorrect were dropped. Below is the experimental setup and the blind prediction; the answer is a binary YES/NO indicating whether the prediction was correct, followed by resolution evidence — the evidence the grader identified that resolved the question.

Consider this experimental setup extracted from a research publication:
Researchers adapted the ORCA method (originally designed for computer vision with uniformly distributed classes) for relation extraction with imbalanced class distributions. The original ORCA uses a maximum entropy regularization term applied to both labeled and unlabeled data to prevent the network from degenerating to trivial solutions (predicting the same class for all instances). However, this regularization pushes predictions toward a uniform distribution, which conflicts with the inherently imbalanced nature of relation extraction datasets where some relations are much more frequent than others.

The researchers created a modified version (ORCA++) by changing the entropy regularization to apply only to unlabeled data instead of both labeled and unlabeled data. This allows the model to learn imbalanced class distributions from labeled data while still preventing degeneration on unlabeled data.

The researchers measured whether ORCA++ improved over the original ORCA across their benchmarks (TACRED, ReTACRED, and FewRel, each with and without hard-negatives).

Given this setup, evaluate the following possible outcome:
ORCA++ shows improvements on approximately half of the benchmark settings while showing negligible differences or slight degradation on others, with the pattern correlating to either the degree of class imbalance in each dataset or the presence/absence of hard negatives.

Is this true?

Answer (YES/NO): NO